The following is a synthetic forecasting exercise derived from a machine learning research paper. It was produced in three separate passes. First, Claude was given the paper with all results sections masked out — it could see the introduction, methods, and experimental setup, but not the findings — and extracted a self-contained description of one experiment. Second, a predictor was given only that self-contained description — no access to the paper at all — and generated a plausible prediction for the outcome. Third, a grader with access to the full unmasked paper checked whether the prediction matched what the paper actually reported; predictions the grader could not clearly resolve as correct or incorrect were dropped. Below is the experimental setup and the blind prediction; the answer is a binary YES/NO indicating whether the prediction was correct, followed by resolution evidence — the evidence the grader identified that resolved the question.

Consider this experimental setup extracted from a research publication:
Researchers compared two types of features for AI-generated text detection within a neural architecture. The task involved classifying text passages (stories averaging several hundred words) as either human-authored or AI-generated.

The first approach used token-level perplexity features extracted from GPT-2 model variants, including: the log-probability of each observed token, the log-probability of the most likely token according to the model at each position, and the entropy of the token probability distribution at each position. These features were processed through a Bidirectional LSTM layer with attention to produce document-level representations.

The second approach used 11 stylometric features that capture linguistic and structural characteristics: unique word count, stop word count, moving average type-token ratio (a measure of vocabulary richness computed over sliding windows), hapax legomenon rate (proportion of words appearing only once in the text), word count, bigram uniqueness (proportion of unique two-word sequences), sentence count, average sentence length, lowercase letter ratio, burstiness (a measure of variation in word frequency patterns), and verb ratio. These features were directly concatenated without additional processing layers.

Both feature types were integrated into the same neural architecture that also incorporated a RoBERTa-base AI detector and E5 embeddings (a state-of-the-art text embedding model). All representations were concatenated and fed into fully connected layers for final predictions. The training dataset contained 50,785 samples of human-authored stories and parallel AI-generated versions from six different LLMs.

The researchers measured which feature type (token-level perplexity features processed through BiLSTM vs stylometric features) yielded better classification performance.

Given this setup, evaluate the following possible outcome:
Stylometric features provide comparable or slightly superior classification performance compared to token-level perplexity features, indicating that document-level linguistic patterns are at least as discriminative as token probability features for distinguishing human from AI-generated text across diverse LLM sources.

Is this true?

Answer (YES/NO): YES